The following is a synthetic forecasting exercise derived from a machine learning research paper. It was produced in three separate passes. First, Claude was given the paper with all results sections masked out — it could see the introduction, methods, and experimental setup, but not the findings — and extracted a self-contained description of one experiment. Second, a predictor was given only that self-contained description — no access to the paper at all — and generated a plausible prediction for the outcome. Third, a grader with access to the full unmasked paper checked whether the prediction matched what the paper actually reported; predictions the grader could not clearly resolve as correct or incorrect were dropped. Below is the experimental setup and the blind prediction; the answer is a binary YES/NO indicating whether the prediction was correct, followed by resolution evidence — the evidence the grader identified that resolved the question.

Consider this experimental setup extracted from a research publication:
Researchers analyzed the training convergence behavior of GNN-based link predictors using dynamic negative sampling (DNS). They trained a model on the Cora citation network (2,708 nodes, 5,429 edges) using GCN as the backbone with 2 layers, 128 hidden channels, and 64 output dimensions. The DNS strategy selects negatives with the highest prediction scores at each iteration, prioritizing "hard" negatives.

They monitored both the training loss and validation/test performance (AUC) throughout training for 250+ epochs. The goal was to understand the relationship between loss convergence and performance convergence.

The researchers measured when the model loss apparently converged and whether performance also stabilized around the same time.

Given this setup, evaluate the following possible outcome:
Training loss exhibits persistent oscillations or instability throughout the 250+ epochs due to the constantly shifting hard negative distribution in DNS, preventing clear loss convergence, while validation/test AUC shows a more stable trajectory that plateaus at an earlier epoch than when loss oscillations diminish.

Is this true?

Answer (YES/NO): NO